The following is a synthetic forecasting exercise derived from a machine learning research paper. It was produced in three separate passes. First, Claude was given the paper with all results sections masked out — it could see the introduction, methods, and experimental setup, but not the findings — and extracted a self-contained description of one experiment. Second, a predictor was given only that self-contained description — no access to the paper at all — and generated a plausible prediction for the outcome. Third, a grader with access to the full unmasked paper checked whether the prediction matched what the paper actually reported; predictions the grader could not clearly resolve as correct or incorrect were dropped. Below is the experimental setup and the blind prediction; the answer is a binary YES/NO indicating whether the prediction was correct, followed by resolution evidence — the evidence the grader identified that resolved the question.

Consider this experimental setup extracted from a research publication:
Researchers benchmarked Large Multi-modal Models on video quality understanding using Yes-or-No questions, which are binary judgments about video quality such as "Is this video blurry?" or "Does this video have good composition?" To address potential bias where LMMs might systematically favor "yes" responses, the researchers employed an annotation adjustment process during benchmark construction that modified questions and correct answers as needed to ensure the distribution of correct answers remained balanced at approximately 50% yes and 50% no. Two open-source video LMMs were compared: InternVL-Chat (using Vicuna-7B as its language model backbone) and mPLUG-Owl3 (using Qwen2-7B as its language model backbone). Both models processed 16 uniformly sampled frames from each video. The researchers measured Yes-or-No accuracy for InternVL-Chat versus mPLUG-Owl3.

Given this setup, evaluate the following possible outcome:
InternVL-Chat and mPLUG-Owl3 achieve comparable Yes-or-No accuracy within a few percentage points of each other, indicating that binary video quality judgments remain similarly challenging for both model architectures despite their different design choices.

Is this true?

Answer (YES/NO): NO